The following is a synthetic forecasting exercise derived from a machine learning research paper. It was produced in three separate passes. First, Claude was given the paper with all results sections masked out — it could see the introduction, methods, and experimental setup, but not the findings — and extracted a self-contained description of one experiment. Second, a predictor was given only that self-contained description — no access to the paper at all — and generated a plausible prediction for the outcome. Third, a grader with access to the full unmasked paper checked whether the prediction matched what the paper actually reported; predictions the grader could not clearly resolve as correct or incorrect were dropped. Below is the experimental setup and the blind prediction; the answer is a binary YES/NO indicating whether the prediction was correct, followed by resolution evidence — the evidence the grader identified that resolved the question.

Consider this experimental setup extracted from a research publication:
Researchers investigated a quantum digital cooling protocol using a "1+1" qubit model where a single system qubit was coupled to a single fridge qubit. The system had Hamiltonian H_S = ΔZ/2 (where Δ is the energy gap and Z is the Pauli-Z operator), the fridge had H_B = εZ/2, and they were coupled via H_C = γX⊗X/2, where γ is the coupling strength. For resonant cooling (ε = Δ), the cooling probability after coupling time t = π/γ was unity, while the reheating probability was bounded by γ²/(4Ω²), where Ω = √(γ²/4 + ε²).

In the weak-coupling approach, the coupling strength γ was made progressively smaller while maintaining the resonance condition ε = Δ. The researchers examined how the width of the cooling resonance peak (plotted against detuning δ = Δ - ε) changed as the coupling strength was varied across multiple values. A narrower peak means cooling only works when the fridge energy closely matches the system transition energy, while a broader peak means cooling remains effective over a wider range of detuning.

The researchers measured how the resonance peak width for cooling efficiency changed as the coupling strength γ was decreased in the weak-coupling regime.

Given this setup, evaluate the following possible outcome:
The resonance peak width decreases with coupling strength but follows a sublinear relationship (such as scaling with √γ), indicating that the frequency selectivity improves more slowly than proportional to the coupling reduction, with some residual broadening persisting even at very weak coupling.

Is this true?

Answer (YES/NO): NO